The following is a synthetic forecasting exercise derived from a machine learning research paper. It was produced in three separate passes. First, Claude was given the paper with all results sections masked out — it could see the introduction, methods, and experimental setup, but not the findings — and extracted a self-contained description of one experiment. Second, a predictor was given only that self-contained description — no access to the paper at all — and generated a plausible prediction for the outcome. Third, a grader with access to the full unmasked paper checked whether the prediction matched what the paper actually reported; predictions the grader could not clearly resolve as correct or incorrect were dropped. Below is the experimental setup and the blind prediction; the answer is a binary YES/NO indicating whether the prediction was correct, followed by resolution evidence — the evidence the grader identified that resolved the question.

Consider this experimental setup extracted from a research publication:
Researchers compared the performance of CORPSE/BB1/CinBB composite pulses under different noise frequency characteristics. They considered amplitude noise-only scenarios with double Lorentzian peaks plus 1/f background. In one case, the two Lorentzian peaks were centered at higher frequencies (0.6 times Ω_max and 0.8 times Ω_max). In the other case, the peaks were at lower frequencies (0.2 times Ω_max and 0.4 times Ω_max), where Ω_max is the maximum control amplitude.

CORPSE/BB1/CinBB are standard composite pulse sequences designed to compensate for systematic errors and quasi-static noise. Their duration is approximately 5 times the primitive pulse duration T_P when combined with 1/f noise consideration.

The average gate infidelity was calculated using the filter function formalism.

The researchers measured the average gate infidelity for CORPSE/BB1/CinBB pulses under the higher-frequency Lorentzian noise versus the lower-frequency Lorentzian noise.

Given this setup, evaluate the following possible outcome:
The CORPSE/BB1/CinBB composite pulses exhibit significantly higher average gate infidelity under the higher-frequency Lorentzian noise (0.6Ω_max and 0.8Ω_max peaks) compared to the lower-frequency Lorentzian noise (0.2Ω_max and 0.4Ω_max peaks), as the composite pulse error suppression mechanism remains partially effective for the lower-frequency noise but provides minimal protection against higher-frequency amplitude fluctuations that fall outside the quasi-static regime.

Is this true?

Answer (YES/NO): YES